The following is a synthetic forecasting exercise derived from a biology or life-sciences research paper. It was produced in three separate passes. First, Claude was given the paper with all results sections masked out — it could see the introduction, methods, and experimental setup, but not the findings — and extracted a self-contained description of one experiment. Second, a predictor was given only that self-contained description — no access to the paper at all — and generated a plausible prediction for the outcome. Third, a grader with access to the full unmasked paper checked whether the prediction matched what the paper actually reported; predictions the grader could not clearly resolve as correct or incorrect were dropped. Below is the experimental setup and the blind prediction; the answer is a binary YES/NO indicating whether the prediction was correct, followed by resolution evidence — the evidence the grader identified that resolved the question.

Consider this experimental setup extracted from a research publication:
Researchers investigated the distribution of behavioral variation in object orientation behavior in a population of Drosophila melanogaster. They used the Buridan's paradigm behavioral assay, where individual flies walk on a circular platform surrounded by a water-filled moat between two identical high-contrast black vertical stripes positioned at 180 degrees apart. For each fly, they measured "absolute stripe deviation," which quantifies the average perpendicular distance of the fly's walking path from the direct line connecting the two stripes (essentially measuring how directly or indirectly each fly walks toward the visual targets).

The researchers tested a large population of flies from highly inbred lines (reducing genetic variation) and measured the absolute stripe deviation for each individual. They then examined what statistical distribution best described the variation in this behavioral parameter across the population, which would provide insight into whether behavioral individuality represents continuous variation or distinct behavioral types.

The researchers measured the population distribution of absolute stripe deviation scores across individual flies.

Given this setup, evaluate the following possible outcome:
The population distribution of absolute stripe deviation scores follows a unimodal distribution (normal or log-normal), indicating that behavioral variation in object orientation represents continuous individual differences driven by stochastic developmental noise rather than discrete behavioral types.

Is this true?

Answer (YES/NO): YES